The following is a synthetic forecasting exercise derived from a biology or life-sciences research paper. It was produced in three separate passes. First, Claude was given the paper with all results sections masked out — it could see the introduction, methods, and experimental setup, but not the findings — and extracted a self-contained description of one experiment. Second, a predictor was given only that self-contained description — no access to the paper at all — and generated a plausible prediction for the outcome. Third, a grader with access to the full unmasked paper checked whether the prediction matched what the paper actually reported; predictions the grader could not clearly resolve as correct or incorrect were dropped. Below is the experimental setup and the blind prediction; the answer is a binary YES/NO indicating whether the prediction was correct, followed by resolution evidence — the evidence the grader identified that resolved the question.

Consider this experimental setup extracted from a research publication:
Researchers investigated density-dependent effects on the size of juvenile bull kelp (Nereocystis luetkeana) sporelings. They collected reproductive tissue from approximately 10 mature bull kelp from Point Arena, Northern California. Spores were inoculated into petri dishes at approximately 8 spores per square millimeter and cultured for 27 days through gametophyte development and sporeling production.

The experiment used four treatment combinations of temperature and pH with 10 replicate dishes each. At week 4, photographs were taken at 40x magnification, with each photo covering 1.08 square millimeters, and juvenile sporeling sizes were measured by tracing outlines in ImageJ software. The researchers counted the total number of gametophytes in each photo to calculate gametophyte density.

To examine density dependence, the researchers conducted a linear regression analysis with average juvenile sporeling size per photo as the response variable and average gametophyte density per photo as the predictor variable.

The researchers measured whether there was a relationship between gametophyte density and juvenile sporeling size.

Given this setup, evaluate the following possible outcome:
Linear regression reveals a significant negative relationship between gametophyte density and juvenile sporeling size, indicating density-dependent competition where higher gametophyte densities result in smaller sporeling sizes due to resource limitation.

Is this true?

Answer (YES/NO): YES